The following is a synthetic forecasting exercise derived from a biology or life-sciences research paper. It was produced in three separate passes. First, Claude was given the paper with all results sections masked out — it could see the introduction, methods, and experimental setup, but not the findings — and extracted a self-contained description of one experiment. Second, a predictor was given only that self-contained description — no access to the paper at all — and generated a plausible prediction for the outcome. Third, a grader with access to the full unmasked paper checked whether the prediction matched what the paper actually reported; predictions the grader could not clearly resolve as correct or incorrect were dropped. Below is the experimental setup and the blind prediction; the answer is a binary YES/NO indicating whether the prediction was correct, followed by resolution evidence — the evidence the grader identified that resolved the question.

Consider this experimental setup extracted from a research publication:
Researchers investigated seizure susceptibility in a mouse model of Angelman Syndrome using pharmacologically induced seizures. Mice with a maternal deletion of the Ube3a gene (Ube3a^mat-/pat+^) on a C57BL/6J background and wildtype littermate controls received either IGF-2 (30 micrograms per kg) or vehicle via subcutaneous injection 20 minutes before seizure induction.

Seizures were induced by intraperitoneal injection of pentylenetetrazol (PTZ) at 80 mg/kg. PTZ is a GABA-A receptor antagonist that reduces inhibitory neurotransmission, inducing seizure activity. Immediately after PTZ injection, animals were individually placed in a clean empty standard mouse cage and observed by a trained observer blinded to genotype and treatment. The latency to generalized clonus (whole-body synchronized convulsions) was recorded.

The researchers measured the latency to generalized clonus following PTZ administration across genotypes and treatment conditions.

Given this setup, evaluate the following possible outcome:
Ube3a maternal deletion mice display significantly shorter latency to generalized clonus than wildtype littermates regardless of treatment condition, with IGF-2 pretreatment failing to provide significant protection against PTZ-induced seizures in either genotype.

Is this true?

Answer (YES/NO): YES